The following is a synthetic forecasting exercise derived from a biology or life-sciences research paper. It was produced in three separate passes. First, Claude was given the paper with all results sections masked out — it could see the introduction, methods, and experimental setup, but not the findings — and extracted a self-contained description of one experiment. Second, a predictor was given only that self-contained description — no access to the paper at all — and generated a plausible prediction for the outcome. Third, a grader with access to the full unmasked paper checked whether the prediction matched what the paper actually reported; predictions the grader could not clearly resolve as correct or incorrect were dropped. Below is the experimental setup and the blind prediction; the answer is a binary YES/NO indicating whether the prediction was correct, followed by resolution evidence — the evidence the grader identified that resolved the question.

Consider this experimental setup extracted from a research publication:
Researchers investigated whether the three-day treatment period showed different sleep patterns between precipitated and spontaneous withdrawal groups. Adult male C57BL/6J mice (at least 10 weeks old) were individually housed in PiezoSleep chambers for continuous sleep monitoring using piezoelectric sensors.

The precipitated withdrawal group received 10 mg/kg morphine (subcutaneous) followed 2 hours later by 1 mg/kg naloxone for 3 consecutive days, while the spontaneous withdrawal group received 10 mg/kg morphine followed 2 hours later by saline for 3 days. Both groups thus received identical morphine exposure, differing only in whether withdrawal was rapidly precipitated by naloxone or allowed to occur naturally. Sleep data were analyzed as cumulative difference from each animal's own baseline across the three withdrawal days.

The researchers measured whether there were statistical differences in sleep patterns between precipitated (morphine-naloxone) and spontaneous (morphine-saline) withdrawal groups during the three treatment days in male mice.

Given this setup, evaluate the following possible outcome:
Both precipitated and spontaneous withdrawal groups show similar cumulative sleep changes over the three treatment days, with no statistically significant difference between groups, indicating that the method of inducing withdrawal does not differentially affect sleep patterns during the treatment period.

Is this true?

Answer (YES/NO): NO